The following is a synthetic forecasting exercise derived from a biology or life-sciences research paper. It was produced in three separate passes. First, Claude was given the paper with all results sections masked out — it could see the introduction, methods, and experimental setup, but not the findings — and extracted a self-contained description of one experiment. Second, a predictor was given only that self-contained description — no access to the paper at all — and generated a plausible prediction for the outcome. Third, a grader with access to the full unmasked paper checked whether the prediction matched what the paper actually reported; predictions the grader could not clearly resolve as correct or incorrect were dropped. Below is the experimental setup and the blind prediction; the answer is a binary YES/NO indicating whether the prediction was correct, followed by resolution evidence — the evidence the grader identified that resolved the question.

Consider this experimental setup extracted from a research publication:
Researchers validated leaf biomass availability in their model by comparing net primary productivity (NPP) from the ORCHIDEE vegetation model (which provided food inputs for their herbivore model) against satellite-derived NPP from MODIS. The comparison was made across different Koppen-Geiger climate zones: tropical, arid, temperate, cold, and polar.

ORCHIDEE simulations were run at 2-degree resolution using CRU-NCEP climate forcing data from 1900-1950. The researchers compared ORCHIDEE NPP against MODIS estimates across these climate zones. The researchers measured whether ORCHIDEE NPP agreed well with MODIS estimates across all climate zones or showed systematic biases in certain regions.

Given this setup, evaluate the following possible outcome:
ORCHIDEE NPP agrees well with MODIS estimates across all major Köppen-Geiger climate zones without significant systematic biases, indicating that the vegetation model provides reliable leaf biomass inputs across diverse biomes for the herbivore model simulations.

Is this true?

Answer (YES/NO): NO